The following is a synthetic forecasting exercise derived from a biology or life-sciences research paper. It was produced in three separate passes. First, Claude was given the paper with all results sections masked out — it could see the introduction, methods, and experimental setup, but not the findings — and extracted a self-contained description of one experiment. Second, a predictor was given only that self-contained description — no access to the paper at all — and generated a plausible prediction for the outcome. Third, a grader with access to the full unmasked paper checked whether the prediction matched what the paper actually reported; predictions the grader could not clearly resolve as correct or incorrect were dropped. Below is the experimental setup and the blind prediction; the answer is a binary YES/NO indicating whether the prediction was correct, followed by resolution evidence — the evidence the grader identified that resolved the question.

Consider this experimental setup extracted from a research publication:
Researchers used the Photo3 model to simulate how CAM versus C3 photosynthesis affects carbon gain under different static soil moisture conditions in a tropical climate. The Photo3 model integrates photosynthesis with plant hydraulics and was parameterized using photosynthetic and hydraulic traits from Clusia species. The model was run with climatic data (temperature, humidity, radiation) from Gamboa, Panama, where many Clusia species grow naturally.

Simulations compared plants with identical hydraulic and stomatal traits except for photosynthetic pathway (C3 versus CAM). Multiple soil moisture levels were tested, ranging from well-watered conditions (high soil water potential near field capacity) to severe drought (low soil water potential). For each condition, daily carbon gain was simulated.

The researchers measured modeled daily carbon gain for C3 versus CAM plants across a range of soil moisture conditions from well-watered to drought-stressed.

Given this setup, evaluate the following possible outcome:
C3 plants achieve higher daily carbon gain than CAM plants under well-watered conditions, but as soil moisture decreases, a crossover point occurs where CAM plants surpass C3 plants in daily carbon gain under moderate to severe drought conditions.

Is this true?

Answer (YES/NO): YES